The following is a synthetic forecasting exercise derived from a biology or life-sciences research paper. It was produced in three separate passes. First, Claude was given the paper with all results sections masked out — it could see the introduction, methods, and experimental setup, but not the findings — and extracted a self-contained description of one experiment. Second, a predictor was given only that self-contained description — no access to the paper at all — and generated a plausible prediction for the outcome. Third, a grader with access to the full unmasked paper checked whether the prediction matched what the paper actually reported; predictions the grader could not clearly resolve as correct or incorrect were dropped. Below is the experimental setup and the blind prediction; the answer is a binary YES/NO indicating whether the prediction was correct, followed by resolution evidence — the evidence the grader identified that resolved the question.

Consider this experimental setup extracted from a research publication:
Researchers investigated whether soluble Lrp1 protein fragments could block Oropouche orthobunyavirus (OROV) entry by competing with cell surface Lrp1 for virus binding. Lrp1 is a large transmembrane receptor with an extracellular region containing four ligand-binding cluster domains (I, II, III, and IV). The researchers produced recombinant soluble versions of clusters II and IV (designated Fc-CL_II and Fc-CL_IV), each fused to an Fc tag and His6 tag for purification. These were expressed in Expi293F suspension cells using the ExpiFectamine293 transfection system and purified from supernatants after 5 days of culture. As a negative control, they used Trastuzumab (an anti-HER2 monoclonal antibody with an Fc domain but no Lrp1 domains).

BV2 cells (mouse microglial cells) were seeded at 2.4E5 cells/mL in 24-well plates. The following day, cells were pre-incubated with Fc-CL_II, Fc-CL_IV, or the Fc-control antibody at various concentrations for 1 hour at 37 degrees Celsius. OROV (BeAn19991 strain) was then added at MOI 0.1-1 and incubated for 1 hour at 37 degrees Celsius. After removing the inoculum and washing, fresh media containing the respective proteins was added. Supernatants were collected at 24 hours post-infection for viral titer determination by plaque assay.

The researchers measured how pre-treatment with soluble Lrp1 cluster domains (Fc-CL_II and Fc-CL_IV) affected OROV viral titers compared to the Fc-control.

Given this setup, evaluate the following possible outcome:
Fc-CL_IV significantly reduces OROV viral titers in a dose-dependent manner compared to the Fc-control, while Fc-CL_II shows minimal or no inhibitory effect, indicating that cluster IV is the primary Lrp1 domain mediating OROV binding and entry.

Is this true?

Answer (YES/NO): NO